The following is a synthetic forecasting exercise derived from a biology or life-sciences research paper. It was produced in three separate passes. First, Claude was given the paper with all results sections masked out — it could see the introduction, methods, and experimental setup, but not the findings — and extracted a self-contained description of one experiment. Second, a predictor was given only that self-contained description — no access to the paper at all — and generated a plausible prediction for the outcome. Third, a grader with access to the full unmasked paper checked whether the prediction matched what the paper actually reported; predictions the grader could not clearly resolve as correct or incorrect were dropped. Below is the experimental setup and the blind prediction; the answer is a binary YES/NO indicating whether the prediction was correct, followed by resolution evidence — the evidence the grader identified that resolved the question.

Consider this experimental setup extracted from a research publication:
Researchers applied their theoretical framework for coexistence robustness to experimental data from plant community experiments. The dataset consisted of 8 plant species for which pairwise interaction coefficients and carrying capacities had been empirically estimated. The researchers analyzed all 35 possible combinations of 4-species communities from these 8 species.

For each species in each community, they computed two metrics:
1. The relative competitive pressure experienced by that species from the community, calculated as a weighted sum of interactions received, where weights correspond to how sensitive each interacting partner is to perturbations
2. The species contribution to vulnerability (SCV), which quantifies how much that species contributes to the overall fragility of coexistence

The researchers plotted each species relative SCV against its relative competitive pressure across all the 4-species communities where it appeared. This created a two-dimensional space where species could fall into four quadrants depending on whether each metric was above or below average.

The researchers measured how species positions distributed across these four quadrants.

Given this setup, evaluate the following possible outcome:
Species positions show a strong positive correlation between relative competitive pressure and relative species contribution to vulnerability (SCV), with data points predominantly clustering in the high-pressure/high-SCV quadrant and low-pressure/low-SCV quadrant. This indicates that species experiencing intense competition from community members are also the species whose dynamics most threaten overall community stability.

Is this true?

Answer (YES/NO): YES